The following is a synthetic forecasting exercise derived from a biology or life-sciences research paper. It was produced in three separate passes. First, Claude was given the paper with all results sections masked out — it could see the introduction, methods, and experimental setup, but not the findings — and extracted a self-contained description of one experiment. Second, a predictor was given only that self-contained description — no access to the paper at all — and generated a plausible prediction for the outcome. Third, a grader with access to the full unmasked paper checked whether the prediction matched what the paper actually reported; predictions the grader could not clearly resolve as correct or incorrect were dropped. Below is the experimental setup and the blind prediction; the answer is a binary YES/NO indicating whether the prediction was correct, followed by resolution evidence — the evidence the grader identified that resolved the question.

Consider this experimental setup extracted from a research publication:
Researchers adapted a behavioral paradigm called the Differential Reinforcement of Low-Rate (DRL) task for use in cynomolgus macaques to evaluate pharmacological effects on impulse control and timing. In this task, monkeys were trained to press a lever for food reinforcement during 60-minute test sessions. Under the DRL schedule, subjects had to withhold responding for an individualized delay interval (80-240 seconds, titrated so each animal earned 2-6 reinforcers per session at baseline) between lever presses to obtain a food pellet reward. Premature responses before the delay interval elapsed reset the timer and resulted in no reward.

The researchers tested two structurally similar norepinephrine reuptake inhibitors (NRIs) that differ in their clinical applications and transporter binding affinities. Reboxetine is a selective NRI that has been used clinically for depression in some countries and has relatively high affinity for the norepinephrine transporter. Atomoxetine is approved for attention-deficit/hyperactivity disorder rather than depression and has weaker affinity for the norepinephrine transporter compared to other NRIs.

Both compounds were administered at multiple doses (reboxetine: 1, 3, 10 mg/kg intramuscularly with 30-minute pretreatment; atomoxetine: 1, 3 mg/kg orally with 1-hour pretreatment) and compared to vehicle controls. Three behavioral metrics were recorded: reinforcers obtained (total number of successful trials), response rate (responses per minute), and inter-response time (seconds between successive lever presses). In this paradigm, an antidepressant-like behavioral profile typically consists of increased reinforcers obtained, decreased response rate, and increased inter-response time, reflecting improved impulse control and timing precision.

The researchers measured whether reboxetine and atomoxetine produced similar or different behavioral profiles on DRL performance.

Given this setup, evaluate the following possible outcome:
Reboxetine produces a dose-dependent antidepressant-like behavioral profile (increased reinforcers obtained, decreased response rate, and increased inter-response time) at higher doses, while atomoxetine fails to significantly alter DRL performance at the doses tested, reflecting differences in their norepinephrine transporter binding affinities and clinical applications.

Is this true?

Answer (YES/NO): YES